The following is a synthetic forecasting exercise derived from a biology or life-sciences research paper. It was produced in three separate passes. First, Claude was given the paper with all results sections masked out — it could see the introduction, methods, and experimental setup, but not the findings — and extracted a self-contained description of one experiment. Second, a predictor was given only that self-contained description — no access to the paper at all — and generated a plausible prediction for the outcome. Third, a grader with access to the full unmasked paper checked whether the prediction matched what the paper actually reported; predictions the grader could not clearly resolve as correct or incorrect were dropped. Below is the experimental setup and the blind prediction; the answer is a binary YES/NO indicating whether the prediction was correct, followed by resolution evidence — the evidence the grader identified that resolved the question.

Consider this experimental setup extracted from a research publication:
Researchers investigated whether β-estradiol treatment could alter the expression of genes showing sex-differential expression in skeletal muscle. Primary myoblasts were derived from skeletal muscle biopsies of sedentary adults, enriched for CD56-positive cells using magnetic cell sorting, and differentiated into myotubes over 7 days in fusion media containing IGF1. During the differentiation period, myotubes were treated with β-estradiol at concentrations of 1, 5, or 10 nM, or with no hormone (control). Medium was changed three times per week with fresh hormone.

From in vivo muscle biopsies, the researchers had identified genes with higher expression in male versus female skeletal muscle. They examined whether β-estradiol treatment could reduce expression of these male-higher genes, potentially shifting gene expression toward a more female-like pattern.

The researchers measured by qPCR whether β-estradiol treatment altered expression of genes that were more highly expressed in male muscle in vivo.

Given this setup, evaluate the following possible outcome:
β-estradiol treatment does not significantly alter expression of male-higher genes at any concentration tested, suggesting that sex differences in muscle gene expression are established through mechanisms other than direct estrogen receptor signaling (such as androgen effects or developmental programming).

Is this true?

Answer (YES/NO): NO